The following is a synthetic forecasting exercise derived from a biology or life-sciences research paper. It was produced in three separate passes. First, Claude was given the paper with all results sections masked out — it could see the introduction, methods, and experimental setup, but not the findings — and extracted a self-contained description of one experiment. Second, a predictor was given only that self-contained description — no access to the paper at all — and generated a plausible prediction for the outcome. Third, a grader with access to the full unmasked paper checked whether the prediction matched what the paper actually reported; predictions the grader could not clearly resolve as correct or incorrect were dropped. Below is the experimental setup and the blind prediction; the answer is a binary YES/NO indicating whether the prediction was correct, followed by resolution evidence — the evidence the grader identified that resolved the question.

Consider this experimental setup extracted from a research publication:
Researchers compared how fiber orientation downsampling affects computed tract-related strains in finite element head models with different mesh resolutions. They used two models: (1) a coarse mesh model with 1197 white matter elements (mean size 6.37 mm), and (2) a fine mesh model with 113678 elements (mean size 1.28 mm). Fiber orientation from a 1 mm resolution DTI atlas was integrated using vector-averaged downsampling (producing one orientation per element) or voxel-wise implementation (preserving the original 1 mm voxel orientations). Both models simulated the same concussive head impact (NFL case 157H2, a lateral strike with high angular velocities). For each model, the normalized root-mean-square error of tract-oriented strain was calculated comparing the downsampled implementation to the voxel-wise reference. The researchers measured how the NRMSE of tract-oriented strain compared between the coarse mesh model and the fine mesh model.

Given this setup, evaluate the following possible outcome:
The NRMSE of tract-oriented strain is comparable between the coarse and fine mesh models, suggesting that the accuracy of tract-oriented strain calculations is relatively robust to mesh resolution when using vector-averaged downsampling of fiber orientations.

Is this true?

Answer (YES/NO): NO